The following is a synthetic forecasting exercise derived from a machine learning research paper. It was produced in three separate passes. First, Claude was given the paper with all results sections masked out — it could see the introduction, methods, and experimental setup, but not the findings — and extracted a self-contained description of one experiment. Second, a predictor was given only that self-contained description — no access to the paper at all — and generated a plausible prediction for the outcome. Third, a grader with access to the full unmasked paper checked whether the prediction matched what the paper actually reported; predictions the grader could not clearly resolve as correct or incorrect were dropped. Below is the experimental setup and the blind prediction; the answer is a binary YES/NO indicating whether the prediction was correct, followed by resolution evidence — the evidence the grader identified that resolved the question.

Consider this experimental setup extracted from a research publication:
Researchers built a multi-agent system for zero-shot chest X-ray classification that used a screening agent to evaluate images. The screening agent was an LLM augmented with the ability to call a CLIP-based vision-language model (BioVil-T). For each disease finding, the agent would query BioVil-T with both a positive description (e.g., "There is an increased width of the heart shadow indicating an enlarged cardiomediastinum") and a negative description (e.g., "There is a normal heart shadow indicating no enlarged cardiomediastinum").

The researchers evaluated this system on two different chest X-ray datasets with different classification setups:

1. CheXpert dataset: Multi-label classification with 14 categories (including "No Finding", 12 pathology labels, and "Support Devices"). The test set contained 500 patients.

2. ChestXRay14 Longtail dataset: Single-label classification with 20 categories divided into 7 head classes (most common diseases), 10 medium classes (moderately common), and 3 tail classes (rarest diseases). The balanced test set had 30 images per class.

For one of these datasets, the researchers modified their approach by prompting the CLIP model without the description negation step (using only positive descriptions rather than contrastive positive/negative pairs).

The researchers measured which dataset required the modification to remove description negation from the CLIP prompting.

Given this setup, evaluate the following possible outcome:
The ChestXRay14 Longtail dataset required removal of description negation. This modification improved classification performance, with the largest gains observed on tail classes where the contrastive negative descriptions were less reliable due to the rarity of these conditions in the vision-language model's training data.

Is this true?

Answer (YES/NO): NO